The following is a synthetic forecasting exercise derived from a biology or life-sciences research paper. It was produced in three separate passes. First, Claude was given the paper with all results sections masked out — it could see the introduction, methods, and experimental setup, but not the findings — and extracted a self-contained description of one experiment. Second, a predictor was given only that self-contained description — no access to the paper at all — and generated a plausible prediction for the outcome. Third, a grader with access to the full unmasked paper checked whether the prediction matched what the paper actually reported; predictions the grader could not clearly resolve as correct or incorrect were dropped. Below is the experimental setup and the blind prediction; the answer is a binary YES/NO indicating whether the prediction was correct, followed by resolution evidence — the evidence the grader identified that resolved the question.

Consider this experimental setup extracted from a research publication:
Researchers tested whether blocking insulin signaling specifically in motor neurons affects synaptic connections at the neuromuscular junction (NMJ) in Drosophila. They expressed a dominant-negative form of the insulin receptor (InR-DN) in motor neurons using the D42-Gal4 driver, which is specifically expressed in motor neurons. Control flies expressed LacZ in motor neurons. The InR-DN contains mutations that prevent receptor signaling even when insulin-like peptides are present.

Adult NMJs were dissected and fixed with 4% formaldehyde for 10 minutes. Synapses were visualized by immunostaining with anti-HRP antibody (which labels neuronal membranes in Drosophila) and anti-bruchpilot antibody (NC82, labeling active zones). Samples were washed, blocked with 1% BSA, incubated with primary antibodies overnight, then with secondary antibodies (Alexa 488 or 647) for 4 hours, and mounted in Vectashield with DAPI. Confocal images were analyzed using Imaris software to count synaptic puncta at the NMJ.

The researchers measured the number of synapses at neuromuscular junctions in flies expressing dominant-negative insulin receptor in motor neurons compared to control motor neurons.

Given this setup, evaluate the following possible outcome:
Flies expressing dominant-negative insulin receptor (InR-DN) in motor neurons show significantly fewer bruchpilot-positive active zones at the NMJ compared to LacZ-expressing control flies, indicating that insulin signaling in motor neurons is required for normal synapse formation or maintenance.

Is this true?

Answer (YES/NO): YES